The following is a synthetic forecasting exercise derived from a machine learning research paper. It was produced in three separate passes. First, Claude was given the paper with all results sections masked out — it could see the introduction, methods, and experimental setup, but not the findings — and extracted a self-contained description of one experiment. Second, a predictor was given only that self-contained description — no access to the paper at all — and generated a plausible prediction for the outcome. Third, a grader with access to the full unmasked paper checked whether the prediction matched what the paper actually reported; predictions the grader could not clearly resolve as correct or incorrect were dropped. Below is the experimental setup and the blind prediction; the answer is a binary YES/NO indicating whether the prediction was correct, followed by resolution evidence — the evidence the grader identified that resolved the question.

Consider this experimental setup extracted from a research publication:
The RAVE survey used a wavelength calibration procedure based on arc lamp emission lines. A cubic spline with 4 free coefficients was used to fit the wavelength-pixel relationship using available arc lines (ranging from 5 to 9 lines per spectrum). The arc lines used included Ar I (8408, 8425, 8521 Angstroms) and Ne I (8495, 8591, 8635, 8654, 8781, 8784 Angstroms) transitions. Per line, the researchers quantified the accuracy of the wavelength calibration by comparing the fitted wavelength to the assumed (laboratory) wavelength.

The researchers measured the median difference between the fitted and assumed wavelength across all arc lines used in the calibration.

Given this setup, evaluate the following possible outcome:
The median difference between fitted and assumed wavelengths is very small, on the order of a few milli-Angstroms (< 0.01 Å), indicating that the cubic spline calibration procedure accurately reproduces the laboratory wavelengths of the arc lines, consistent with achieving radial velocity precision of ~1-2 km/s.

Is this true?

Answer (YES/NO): NO